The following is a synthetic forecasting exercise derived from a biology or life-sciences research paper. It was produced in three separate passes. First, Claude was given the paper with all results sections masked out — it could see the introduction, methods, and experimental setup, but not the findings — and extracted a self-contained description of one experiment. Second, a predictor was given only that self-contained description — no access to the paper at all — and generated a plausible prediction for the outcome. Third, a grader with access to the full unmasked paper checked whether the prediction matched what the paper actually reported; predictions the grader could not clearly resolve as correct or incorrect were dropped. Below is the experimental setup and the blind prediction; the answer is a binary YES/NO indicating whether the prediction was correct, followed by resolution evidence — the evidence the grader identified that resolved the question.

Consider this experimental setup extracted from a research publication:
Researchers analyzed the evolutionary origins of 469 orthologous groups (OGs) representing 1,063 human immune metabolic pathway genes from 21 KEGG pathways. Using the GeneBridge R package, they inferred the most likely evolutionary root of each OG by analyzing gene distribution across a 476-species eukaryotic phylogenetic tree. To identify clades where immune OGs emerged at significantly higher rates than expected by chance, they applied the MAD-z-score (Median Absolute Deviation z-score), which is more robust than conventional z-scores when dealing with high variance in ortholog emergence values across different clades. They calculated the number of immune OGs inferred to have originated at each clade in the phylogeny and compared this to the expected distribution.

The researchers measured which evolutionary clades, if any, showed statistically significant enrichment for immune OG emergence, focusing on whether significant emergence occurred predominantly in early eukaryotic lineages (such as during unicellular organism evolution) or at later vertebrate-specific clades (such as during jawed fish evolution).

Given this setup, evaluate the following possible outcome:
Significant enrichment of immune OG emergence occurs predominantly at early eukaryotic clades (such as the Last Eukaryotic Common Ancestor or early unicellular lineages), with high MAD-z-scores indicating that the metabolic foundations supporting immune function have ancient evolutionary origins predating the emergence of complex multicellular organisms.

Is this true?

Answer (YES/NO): NO